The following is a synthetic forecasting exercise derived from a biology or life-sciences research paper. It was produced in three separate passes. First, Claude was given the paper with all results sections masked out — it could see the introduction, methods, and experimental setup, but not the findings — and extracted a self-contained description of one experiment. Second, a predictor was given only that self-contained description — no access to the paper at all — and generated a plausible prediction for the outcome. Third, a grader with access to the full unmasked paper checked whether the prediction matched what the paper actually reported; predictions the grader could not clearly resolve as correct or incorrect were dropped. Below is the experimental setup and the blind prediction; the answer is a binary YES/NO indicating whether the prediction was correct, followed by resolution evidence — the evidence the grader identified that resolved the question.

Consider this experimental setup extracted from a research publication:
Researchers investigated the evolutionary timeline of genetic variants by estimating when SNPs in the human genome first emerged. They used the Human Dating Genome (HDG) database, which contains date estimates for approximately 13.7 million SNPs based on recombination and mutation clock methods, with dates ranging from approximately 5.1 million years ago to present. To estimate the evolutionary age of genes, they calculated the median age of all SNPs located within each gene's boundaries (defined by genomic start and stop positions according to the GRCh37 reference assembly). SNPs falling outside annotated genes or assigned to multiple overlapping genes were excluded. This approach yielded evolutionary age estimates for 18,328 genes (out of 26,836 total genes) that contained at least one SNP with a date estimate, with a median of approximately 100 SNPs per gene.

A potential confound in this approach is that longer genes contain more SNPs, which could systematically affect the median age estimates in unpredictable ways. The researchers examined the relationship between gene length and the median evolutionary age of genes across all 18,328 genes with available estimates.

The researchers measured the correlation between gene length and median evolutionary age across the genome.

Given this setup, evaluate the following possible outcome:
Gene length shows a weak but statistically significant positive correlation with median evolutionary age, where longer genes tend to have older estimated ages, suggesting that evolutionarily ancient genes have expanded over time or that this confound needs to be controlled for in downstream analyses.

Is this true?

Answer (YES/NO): NO